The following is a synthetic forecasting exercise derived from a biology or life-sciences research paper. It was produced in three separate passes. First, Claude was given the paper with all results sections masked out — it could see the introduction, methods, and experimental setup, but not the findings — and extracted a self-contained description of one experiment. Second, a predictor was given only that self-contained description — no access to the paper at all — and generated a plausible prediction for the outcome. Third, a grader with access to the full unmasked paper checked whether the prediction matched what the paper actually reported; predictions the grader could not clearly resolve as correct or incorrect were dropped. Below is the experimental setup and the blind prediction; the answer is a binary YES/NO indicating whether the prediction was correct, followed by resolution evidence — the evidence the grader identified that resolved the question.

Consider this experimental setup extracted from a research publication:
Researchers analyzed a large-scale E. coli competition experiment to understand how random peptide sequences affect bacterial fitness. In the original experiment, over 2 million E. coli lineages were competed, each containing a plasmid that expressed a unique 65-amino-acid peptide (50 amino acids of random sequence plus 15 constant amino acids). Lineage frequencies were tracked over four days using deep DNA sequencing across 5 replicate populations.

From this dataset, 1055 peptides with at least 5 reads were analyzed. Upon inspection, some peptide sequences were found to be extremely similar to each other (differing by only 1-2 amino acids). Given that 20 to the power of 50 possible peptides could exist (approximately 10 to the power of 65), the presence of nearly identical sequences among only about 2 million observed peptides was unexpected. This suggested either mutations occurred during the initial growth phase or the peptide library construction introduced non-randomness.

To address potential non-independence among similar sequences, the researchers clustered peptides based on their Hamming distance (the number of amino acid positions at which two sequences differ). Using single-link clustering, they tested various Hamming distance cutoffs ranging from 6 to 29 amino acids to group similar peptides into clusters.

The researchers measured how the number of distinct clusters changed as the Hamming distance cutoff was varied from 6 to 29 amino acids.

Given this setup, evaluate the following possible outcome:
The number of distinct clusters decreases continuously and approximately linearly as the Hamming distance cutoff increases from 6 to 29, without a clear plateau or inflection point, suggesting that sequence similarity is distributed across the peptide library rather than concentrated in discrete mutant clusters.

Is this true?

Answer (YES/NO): NO